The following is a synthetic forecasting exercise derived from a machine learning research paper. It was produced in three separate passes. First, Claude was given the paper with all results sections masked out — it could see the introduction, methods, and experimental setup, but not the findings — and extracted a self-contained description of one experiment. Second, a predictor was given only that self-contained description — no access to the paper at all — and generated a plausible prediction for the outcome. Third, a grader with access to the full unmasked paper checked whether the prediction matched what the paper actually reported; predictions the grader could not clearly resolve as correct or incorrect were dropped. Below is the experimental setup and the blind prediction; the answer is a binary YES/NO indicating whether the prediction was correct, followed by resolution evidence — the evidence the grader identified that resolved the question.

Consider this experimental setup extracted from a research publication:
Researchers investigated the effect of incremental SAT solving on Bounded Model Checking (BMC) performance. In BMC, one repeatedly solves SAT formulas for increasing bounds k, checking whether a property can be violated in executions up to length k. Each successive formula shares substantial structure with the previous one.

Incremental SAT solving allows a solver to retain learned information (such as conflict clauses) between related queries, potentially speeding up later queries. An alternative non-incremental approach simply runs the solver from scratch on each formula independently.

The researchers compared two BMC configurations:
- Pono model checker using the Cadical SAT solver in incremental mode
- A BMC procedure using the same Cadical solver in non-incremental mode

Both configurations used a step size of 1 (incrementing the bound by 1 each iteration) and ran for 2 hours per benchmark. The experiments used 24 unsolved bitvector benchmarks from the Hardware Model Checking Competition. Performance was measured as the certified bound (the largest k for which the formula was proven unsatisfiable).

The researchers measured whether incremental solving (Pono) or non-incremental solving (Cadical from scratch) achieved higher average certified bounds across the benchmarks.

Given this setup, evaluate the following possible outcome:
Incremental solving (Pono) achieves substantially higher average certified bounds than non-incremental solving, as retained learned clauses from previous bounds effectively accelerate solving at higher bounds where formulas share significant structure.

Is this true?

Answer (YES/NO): NO